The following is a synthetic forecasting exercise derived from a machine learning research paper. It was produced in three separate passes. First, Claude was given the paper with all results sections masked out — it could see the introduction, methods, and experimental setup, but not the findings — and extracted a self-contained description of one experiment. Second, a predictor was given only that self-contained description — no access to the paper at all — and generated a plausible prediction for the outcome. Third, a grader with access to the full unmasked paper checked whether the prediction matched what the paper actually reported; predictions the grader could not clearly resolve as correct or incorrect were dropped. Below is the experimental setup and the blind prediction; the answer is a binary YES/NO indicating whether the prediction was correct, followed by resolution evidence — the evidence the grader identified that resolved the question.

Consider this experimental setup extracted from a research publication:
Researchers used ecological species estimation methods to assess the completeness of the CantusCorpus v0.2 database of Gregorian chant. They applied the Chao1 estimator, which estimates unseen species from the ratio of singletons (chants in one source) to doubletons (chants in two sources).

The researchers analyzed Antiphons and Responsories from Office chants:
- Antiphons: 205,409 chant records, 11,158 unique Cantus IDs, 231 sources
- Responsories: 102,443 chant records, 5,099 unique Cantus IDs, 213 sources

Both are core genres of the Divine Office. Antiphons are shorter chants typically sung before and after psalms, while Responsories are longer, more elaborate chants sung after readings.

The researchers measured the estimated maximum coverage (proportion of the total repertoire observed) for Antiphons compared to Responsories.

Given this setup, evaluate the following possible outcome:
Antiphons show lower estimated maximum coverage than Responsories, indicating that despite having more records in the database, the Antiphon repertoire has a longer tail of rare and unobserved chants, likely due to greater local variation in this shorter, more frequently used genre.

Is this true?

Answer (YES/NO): NO